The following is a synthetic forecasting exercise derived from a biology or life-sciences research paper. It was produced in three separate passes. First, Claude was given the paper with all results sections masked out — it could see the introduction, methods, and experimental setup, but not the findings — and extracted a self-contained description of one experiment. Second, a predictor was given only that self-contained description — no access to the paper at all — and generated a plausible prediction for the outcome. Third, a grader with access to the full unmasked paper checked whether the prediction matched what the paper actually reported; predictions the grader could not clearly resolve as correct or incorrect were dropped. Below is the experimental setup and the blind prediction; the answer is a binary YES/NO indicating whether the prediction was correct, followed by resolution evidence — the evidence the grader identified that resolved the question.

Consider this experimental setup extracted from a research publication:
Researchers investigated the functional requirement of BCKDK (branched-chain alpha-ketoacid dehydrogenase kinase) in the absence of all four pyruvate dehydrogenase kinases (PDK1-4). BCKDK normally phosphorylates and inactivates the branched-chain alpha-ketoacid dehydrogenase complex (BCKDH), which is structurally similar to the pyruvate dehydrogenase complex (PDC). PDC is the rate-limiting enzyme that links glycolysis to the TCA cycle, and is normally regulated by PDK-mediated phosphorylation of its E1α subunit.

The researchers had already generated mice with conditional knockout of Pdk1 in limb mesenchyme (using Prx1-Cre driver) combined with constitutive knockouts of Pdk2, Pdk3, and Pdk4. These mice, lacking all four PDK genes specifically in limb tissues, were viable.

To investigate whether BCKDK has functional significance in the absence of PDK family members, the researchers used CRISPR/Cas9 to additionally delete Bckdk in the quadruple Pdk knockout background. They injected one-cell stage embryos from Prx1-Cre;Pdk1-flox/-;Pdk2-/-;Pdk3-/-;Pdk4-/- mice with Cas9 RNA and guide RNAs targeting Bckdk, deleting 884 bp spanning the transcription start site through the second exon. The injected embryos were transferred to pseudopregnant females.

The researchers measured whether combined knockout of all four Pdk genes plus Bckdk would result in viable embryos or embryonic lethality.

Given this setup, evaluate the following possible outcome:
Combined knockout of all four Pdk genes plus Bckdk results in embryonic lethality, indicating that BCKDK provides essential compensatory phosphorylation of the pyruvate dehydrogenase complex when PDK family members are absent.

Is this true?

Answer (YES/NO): YES